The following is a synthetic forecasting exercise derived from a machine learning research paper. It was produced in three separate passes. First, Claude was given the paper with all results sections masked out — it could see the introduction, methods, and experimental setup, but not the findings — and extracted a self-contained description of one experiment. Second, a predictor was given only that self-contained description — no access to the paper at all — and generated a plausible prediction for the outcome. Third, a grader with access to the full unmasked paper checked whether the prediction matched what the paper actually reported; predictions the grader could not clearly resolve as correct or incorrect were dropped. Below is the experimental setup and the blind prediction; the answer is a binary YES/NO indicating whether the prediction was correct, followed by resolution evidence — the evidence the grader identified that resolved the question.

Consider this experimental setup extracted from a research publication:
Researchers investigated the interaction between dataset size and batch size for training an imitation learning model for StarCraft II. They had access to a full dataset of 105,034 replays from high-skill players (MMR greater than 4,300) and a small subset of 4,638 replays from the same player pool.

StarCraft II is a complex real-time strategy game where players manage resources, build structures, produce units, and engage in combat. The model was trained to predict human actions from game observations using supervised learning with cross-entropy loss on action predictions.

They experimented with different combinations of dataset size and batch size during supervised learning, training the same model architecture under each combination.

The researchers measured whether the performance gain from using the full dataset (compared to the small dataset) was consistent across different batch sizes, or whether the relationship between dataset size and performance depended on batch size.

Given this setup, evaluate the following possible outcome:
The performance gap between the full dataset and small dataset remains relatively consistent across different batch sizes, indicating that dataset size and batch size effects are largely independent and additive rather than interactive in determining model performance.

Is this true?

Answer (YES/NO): NO